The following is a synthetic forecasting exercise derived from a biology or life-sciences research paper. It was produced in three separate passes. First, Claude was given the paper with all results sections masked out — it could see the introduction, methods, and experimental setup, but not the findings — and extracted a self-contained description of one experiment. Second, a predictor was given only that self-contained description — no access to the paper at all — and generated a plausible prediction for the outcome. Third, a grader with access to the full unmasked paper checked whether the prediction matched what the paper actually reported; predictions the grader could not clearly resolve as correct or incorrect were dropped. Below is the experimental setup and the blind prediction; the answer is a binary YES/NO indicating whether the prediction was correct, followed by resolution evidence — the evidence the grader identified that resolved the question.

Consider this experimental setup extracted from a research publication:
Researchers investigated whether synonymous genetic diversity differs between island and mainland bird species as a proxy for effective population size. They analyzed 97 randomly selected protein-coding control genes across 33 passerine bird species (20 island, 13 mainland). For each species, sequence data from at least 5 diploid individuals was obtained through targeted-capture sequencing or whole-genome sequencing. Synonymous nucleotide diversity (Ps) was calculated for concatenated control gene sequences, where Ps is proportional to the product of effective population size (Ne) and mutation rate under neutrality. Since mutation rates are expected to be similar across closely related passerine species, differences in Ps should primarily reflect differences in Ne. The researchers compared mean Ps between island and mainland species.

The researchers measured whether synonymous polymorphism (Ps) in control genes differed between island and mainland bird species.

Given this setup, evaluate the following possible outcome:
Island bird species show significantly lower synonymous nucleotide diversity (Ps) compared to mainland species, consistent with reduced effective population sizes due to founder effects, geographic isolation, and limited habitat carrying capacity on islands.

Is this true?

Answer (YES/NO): YES